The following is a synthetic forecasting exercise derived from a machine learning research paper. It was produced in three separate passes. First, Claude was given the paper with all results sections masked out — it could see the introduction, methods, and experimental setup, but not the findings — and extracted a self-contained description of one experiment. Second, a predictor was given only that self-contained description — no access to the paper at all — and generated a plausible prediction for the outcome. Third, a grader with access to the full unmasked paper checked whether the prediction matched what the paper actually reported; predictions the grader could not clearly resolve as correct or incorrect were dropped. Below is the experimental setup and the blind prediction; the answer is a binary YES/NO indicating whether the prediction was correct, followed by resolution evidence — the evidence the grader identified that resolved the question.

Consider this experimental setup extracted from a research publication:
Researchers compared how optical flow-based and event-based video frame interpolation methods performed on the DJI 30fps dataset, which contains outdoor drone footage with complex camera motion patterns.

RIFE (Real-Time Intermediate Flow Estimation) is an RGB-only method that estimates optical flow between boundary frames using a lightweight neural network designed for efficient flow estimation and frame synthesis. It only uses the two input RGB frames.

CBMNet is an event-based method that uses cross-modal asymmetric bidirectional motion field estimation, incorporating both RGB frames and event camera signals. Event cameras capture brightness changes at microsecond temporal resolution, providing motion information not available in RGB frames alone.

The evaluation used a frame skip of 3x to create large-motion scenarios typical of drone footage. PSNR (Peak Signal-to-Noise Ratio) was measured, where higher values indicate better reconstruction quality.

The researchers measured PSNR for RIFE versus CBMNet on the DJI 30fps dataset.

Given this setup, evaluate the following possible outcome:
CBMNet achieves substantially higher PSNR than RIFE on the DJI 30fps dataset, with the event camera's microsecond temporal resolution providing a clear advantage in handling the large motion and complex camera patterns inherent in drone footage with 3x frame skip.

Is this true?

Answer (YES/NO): NO